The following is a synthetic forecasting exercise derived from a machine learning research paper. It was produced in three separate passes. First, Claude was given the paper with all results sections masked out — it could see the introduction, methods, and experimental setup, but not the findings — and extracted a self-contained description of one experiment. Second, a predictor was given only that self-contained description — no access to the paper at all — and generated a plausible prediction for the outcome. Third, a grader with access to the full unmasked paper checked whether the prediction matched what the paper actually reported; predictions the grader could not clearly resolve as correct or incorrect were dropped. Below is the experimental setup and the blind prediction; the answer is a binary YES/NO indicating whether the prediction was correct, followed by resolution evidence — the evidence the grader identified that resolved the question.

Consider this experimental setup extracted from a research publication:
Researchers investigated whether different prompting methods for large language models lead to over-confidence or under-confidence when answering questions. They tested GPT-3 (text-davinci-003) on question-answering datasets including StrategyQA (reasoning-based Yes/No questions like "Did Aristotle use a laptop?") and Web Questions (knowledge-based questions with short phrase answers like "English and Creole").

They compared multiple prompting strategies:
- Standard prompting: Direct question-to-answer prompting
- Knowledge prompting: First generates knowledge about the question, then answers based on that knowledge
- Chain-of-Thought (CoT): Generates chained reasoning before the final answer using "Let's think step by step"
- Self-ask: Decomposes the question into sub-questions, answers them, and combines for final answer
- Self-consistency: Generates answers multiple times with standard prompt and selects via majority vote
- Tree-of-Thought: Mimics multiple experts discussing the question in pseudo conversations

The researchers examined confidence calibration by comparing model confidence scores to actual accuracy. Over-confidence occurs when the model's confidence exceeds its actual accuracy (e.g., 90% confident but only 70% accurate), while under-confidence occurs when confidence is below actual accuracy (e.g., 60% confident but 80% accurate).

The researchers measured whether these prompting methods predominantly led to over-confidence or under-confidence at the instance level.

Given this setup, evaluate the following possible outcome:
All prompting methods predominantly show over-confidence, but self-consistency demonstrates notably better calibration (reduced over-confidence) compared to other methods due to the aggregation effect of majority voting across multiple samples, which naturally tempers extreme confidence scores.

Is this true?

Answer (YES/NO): NO